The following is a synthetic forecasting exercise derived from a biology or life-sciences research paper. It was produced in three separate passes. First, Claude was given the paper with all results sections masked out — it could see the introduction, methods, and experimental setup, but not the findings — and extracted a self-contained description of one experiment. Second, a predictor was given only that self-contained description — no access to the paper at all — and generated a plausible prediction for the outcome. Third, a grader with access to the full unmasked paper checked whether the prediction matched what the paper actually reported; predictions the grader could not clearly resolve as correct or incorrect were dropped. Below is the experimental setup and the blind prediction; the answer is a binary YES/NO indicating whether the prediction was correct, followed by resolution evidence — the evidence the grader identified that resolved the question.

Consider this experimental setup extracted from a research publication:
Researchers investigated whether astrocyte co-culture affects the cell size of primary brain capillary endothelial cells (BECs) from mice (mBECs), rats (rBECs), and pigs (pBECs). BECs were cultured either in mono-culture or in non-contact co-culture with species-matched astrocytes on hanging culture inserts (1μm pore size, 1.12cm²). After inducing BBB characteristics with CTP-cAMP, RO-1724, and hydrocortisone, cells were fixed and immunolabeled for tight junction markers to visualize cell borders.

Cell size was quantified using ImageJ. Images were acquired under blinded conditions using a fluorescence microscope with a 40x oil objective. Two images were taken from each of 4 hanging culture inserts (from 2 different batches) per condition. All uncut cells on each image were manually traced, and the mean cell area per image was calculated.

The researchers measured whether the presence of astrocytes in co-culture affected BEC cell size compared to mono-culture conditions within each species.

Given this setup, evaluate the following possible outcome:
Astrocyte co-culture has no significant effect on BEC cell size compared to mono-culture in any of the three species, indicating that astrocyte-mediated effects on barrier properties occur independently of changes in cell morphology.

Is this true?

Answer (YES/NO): YES